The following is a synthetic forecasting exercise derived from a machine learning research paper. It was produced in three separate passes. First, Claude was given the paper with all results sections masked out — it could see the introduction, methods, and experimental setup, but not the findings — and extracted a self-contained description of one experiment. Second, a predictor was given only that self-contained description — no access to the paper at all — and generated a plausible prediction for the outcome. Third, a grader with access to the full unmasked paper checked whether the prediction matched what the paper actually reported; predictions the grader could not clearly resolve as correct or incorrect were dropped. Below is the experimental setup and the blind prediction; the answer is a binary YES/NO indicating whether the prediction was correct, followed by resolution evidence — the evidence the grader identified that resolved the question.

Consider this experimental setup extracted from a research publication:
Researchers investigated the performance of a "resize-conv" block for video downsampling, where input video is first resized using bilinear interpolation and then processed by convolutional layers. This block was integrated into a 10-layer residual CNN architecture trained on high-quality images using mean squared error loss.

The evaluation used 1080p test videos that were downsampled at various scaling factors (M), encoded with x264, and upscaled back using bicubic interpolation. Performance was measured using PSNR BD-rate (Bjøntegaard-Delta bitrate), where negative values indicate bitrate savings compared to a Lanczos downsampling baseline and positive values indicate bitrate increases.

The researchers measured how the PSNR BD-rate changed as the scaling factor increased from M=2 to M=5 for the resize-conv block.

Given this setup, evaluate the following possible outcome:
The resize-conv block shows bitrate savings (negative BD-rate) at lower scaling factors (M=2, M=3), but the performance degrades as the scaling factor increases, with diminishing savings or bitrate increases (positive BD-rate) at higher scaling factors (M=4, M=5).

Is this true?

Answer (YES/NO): NO